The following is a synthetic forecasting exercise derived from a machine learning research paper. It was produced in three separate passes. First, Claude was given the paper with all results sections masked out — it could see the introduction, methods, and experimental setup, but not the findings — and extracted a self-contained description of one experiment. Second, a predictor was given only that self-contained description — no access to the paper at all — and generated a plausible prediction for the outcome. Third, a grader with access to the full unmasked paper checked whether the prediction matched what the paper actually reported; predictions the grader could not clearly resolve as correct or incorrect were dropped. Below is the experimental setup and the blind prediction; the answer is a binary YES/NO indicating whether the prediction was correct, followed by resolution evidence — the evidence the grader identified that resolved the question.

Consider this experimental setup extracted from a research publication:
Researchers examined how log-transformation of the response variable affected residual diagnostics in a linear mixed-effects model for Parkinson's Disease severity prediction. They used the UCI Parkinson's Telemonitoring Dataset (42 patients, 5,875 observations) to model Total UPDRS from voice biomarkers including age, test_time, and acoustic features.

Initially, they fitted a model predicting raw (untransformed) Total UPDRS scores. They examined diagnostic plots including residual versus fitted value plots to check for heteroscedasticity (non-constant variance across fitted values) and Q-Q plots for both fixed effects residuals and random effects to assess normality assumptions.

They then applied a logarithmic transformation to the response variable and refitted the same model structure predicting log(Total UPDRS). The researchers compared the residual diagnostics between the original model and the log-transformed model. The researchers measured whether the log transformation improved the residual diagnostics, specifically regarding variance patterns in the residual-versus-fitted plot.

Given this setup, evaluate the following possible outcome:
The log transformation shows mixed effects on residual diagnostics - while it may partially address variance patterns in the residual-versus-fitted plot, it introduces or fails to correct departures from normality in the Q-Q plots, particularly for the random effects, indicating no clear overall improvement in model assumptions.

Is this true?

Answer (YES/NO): NO